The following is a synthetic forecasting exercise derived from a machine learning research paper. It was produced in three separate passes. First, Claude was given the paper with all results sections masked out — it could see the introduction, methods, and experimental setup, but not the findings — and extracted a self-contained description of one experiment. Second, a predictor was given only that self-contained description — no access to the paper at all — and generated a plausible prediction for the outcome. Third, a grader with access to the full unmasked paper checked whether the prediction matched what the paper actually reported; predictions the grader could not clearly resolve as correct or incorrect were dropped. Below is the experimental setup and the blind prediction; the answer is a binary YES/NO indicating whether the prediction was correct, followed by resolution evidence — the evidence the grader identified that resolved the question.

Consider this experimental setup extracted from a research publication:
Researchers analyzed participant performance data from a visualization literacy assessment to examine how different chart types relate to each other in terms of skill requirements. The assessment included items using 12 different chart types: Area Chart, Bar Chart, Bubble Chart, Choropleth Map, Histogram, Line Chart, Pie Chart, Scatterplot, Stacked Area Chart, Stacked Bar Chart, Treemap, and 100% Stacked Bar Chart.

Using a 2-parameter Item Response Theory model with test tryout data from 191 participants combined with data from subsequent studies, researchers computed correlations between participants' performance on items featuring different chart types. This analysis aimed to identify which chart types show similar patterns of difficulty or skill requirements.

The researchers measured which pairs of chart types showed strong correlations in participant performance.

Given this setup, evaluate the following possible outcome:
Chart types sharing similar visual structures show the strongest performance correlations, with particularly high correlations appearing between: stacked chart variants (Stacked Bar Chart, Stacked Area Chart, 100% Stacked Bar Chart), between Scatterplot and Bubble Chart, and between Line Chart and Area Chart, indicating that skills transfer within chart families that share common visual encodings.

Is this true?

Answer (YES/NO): NO